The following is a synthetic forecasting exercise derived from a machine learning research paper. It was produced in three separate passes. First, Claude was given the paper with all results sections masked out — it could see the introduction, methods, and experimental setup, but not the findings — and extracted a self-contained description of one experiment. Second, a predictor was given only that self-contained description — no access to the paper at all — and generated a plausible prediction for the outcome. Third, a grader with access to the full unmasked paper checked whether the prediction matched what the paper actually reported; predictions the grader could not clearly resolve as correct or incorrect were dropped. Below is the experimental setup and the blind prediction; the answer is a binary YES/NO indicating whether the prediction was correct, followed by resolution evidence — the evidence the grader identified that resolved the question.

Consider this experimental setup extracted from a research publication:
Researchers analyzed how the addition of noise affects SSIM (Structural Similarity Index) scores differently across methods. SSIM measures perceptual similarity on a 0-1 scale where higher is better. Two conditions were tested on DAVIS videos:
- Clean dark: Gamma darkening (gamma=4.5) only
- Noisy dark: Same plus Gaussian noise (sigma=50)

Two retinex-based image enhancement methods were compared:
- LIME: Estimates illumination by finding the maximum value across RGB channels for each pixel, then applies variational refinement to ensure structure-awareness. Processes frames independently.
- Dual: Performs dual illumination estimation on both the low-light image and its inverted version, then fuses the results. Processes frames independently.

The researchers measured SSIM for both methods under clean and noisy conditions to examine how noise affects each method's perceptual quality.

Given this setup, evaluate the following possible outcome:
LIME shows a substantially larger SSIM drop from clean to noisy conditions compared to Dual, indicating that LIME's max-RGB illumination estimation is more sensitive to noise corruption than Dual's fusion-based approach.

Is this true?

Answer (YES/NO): YES